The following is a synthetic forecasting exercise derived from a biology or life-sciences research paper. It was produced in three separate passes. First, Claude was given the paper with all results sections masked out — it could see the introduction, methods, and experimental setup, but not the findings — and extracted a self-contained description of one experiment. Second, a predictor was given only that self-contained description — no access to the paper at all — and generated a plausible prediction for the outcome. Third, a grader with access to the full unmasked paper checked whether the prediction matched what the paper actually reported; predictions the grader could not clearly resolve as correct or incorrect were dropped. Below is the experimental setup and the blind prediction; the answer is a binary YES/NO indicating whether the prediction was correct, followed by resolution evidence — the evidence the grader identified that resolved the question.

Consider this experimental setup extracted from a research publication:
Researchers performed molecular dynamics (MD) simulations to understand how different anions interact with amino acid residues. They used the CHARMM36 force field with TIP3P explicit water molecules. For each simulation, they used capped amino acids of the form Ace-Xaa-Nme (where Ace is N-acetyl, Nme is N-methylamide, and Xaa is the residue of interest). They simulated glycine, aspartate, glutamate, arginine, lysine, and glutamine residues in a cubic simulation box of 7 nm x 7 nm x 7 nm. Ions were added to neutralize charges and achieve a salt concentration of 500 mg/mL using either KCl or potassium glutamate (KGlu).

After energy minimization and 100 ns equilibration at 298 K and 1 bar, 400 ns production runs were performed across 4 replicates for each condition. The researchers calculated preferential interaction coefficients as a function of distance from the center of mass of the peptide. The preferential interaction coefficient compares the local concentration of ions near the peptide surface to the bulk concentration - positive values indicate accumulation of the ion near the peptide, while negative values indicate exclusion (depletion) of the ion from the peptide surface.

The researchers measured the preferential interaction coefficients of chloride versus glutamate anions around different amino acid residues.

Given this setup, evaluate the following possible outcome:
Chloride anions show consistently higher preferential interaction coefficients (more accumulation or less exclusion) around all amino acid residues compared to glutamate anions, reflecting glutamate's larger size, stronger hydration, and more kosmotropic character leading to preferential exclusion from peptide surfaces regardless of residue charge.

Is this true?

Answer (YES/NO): NO